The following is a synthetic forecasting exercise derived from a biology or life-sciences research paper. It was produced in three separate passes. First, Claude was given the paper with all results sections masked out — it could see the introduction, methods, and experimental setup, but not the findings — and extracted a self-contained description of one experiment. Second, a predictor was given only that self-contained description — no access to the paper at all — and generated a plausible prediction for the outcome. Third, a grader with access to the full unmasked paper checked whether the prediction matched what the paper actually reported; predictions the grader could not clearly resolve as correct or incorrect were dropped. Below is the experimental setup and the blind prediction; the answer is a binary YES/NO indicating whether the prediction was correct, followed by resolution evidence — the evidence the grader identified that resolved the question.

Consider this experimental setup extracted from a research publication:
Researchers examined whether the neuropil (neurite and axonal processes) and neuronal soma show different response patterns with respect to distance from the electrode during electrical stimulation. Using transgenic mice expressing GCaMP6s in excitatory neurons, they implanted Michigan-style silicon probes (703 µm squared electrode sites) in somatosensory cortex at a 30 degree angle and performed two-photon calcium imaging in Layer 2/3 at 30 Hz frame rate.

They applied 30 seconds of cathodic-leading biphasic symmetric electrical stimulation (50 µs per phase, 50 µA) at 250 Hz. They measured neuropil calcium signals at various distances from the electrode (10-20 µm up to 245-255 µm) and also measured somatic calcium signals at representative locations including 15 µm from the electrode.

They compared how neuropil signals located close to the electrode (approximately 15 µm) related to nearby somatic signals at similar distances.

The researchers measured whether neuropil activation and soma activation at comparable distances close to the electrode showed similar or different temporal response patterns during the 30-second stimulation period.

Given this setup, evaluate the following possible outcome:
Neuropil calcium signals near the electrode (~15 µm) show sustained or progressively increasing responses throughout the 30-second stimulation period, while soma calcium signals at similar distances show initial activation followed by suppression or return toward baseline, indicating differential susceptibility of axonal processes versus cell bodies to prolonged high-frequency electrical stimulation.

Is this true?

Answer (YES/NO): NO